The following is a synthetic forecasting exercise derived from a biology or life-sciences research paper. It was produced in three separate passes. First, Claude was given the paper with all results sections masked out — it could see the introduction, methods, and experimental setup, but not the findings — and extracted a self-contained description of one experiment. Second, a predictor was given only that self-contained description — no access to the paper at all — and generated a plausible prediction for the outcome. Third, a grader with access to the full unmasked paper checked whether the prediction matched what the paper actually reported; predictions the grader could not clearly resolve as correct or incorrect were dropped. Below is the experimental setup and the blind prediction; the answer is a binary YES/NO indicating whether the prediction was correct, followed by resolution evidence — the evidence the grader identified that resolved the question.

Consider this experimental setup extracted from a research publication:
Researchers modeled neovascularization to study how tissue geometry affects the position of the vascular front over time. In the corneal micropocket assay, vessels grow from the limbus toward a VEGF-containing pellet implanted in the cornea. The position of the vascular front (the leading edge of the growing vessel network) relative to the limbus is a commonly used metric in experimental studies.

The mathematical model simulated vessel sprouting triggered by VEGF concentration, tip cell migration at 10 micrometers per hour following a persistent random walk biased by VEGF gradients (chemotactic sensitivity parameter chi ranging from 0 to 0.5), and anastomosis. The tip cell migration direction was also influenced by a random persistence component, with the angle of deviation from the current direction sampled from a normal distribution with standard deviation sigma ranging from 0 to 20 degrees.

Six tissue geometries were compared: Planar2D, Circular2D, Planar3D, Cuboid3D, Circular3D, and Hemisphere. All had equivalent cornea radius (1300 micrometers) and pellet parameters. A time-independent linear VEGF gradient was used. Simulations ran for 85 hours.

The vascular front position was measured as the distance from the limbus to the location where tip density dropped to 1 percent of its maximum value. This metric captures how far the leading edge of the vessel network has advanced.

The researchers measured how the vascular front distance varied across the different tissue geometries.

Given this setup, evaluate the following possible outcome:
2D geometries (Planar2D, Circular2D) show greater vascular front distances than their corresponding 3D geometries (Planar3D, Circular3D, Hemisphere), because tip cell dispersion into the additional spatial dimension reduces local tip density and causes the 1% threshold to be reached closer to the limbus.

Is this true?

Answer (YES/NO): NO